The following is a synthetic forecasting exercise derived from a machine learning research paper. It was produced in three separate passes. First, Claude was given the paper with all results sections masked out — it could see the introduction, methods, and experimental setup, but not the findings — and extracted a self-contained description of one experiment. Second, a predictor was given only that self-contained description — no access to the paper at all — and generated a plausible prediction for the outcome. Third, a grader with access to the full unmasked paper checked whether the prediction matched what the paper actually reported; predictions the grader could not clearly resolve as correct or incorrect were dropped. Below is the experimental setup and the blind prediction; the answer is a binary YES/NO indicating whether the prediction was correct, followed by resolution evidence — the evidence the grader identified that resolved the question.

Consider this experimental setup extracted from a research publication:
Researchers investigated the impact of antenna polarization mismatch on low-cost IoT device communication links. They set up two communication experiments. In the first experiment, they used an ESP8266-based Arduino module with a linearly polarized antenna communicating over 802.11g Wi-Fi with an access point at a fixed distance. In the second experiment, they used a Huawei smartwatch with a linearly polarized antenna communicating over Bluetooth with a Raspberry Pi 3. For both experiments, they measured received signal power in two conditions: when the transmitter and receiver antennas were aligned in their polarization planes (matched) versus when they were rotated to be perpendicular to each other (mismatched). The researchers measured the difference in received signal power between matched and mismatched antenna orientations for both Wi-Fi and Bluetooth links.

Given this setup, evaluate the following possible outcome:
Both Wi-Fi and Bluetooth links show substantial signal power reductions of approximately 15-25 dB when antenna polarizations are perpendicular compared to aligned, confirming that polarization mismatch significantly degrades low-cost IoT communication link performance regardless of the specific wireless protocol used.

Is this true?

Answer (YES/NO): NO